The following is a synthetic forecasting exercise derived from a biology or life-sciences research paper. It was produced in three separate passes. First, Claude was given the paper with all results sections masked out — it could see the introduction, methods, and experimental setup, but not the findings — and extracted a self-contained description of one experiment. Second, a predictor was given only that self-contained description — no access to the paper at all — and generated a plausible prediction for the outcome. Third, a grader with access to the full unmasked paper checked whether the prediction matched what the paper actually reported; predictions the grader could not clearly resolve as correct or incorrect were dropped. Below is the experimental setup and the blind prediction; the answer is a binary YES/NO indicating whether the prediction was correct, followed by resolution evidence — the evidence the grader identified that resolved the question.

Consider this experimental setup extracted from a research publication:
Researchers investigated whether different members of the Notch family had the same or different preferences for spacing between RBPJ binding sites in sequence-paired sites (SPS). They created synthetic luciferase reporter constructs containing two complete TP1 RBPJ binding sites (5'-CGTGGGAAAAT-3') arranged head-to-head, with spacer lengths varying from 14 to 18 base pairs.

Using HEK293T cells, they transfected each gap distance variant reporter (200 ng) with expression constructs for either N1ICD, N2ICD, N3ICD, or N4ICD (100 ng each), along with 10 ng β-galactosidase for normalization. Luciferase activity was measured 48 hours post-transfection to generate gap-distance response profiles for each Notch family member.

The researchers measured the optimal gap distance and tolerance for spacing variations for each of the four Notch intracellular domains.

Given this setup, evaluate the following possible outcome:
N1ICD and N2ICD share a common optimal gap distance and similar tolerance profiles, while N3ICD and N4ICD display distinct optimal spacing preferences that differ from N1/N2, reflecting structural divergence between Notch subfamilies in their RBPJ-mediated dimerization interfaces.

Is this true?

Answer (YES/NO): NO